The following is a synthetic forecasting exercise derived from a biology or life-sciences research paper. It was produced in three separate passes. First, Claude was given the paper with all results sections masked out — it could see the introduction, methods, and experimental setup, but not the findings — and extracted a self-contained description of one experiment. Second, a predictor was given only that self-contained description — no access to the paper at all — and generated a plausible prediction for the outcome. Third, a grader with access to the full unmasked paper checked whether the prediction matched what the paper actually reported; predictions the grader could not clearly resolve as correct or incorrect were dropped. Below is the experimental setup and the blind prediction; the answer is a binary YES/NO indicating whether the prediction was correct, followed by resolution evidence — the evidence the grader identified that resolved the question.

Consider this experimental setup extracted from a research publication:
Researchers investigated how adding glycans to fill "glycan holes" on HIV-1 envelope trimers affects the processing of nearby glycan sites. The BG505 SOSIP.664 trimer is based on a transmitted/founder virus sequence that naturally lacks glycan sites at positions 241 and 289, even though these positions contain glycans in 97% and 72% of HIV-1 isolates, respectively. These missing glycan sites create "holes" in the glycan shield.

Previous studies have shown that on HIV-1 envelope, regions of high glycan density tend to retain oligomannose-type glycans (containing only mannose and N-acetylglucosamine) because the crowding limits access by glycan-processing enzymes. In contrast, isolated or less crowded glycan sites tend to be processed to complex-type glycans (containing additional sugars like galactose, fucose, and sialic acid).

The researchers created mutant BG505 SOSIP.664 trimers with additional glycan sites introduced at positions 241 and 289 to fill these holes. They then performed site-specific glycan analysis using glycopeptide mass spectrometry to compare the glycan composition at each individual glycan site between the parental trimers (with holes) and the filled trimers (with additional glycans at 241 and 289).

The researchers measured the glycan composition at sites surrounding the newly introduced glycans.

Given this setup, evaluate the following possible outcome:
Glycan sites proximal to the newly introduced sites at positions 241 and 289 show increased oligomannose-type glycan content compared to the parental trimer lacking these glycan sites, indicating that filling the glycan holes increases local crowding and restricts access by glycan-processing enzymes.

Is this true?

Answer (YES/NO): NO